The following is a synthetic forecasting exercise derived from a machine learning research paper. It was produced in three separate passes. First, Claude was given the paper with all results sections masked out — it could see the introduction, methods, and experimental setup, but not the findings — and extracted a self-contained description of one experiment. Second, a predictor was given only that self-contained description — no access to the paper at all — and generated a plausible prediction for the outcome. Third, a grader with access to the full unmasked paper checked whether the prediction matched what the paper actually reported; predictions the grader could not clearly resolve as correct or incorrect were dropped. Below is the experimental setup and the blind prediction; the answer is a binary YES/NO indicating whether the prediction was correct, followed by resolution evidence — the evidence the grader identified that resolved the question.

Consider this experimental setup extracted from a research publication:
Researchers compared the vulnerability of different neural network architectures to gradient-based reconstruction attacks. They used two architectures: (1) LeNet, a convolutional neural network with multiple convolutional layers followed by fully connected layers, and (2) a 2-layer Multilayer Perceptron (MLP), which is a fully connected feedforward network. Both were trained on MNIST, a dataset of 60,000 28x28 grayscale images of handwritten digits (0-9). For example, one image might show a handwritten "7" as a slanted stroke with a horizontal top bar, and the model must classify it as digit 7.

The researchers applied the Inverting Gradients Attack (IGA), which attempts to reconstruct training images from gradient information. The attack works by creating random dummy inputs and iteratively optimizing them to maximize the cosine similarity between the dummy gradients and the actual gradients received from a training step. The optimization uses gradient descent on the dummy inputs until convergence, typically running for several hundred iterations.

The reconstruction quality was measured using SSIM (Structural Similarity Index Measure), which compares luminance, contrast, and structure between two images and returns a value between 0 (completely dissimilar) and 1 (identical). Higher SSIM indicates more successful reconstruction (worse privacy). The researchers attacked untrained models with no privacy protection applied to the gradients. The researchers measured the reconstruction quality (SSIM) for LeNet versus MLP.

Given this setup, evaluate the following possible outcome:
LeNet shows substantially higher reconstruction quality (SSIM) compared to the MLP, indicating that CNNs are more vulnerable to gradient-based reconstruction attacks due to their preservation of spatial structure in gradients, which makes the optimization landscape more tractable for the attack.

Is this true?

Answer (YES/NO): NO